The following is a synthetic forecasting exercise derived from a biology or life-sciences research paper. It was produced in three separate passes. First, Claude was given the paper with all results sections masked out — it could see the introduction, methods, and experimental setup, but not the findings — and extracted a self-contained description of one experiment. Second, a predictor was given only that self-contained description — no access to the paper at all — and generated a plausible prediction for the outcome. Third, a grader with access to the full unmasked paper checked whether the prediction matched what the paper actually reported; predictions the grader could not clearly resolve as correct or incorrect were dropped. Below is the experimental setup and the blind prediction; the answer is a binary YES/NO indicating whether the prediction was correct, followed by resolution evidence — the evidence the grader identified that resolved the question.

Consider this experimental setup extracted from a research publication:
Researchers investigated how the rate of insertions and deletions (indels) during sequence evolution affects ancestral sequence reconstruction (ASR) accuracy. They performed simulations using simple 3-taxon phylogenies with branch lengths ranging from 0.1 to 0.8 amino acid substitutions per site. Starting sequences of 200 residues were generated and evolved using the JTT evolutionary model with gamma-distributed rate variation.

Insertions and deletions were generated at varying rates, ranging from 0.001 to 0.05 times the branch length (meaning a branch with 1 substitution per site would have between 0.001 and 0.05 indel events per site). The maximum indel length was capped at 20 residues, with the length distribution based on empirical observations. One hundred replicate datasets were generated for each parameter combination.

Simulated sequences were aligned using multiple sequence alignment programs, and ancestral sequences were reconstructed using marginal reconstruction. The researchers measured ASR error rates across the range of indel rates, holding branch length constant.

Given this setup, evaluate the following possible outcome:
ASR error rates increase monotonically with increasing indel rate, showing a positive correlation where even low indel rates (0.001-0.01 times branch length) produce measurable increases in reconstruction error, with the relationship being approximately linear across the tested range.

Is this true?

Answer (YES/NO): NO